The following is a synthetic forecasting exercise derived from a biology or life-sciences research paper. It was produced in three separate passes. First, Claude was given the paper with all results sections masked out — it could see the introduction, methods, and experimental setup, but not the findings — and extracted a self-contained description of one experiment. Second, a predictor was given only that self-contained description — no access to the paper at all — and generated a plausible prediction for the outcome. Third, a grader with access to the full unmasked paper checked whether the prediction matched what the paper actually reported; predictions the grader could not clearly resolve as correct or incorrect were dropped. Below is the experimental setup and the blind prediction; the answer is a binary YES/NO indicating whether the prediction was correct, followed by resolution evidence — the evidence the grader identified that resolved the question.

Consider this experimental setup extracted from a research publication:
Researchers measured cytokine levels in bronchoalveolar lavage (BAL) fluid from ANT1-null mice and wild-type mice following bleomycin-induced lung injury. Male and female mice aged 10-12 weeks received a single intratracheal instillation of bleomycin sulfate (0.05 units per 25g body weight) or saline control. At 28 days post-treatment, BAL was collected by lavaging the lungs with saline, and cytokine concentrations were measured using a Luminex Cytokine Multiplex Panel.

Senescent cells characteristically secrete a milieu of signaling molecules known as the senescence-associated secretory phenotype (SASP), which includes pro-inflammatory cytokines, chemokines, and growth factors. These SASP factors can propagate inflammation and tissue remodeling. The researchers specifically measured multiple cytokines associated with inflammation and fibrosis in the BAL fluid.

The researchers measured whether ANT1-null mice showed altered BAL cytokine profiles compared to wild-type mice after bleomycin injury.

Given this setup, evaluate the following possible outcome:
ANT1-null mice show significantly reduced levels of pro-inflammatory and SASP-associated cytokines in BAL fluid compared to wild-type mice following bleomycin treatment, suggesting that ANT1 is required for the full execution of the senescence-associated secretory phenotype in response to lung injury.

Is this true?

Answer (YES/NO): NO